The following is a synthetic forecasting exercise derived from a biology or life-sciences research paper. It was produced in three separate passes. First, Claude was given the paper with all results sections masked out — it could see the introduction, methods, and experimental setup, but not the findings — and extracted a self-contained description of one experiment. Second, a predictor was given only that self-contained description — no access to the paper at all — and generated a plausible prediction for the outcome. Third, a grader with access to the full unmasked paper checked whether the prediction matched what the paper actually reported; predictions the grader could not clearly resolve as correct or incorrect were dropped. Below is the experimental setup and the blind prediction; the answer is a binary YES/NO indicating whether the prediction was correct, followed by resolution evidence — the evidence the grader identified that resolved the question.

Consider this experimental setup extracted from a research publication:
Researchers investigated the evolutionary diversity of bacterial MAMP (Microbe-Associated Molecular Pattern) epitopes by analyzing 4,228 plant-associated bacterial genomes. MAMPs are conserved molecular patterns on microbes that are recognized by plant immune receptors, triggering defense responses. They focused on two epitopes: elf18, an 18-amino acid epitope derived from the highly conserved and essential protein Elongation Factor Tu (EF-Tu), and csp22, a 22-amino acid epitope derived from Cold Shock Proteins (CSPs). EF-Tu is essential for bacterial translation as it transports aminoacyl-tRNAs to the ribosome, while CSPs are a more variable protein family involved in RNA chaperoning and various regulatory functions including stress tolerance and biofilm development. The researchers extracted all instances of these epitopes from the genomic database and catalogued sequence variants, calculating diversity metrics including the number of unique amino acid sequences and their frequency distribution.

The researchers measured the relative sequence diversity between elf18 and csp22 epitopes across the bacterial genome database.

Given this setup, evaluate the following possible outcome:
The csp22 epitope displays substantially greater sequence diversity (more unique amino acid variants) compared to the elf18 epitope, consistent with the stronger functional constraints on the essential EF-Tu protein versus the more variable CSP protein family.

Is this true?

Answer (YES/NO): YES